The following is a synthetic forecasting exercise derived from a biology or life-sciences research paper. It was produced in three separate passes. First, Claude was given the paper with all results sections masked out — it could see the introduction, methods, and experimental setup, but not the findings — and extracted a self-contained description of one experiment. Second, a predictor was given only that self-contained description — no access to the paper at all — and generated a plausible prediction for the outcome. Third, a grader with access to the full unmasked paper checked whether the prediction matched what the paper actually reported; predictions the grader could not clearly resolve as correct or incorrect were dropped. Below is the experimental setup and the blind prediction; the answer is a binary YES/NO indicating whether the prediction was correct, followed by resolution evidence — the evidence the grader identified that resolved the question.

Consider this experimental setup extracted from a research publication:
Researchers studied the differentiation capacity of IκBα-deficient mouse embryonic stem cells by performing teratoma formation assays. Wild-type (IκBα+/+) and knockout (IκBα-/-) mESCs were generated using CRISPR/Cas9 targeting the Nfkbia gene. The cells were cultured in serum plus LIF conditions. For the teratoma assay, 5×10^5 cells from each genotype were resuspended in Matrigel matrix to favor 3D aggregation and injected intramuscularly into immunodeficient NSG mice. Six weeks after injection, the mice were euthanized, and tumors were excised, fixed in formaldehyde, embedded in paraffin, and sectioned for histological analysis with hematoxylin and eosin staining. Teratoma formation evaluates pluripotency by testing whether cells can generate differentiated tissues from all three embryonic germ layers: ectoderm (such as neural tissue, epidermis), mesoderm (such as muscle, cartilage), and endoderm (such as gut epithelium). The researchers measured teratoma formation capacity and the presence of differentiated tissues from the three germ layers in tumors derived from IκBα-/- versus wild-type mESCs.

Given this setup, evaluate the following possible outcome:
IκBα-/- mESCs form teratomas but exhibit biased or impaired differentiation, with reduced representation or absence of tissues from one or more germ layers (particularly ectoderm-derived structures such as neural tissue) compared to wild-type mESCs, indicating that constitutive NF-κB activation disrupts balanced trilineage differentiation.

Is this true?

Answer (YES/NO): NO